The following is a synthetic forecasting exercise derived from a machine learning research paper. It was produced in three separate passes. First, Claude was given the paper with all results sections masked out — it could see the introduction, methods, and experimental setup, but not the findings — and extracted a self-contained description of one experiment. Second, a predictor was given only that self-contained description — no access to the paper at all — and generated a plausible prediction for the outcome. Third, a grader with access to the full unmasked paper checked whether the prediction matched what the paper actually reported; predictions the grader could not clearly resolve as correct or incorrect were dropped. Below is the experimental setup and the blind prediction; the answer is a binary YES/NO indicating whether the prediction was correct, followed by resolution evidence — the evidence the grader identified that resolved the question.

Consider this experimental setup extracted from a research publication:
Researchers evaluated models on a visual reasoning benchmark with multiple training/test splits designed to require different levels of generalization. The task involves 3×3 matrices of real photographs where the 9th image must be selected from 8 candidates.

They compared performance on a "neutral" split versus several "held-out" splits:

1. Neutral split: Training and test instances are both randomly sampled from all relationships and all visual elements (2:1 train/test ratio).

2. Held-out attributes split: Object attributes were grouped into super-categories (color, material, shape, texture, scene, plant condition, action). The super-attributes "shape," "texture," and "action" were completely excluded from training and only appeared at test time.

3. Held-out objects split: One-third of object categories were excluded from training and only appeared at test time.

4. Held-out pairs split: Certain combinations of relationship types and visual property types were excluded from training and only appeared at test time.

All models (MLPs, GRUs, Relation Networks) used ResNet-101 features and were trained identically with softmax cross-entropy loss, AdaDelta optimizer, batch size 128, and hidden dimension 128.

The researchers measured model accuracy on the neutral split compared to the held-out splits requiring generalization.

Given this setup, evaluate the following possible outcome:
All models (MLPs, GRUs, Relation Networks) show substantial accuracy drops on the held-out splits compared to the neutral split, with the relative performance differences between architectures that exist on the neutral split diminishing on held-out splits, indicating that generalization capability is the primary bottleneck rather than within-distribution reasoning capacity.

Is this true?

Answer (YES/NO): NO